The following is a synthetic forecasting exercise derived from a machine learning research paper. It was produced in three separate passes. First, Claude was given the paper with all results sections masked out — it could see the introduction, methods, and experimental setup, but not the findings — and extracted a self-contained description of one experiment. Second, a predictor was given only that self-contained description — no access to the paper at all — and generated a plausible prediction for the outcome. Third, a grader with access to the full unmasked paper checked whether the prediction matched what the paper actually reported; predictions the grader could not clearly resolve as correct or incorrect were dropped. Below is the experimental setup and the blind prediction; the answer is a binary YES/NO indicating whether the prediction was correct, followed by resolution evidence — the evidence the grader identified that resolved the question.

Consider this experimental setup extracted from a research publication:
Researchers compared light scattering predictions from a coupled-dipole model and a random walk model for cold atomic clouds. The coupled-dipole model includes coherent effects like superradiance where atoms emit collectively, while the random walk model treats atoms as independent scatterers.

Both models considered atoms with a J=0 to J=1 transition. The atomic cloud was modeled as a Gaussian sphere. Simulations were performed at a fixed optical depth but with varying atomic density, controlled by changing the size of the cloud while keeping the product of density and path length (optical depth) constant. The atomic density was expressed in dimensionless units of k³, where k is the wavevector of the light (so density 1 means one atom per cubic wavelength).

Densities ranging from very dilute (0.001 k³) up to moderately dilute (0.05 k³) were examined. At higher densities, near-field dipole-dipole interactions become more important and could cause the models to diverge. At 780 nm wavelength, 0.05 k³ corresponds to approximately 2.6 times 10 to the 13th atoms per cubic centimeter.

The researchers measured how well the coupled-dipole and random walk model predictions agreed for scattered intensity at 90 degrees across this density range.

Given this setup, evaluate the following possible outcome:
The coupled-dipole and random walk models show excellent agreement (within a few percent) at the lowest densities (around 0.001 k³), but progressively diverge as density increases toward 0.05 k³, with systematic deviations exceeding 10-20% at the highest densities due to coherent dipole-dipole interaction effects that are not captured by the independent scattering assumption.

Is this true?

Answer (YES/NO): NO